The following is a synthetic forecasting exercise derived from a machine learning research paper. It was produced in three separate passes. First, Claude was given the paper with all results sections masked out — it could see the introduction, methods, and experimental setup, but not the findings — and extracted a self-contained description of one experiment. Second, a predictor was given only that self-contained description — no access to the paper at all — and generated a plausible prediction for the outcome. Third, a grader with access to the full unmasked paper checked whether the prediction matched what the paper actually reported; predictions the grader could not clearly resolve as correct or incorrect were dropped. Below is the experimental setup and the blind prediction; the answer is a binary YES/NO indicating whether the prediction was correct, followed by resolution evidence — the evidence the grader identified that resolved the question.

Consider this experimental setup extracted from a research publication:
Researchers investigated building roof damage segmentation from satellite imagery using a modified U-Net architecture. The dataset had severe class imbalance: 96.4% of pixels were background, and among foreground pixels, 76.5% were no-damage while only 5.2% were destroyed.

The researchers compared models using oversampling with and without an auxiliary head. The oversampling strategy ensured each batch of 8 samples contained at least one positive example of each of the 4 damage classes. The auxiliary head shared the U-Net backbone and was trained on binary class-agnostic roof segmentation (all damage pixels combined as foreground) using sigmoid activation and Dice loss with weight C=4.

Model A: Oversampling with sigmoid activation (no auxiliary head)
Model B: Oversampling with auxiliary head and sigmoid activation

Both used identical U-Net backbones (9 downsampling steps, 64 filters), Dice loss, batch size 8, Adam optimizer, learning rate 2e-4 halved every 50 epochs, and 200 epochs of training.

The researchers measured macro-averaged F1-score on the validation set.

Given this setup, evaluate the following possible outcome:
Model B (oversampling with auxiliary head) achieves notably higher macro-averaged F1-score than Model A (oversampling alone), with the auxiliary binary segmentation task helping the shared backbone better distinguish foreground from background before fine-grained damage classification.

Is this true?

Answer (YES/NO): YES